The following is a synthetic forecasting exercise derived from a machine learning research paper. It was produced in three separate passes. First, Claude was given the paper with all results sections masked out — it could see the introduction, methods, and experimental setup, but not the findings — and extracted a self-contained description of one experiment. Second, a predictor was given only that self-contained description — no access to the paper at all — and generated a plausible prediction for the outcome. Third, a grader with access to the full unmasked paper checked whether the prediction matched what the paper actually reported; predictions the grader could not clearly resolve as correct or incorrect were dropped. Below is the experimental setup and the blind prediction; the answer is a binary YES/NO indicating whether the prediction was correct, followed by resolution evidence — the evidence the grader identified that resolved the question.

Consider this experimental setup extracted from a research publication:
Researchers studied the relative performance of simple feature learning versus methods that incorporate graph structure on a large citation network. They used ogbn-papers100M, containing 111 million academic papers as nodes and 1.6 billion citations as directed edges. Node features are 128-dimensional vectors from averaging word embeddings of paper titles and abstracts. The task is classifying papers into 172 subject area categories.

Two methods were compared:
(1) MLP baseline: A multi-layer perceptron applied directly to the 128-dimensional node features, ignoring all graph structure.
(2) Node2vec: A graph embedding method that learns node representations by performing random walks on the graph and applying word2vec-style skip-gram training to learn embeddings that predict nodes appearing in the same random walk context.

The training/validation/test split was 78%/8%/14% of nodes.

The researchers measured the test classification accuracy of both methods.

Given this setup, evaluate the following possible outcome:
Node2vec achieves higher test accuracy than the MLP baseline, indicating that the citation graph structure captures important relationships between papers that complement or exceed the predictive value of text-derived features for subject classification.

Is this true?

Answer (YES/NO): YES